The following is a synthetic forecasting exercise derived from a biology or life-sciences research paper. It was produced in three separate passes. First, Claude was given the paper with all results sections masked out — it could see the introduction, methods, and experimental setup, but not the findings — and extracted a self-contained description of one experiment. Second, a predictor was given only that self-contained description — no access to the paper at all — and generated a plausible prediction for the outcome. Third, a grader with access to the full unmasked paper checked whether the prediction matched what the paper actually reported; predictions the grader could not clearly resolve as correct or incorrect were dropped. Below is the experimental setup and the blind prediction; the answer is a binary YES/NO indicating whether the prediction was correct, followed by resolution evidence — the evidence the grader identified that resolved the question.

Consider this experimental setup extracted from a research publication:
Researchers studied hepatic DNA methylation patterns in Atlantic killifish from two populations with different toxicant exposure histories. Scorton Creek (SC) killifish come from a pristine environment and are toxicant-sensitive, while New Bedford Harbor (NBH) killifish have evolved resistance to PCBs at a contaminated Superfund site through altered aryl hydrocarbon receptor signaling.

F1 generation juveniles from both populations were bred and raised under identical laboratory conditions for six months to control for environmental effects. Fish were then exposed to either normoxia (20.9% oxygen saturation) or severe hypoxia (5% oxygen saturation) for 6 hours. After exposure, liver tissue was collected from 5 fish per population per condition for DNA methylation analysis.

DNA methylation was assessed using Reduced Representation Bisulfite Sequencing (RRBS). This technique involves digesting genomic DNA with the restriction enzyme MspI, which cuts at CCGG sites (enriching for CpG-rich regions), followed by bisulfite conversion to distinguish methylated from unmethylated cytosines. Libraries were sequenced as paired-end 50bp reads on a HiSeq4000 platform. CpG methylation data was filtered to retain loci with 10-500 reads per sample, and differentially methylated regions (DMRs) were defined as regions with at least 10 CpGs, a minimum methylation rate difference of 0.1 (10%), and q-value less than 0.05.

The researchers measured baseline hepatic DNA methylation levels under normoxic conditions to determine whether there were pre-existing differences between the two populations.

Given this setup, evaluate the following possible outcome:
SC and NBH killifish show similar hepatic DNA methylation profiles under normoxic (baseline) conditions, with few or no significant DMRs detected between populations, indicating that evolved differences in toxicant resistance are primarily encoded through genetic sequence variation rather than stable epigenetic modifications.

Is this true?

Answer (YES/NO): YES